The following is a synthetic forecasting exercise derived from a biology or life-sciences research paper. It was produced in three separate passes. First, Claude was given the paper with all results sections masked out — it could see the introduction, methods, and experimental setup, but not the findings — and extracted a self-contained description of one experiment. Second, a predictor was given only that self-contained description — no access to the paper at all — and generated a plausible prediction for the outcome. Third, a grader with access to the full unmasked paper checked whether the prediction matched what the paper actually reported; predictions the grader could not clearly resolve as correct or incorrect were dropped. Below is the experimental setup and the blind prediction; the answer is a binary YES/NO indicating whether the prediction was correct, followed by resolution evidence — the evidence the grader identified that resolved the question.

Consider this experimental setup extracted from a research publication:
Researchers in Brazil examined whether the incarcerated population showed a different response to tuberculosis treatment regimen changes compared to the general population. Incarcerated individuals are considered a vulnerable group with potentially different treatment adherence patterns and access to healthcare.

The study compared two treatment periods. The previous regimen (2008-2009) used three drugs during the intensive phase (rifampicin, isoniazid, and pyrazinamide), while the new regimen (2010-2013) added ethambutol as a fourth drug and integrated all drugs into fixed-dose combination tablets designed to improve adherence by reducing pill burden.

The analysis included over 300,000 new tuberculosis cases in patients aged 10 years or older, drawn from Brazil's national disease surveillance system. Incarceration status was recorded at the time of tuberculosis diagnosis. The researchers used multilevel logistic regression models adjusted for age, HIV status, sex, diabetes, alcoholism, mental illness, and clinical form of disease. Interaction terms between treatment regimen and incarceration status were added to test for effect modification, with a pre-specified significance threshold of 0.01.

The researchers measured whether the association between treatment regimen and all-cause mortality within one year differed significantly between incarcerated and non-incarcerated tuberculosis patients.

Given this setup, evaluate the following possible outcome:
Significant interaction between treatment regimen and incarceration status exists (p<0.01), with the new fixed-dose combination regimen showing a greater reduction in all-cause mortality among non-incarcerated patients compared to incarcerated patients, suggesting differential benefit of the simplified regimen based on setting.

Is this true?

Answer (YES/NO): NO